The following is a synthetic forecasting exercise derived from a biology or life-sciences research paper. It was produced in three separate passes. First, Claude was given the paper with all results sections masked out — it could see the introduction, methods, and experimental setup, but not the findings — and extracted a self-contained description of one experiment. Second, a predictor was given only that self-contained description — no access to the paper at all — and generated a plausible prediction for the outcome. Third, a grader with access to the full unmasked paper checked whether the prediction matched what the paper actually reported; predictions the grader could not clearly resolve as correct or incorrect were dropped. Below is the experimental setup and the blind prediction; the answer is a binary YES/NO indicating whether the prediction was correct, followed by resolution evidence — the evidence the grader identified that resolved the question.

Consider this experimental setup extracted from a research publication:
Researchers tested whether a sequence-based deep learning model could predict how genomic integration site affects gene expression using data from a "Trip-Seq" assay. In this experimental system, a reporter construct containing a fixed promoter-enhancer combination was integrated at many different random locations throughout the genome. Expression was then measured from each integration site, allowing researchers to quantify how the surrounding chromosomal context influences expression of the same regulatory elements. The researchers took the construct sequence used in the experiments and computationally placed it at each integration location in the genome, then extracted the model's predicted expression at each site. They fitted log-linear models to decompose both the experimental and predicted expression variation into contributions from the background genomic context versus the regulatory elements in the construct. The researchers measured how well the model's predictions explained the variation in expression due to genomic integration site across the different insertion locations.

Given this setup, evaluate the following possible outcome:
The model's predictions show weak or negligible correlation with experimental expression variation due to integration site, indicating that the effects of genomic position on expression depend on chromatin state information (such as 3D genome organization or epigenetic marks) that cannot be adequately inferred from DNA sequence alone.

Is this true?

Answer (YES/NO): NO